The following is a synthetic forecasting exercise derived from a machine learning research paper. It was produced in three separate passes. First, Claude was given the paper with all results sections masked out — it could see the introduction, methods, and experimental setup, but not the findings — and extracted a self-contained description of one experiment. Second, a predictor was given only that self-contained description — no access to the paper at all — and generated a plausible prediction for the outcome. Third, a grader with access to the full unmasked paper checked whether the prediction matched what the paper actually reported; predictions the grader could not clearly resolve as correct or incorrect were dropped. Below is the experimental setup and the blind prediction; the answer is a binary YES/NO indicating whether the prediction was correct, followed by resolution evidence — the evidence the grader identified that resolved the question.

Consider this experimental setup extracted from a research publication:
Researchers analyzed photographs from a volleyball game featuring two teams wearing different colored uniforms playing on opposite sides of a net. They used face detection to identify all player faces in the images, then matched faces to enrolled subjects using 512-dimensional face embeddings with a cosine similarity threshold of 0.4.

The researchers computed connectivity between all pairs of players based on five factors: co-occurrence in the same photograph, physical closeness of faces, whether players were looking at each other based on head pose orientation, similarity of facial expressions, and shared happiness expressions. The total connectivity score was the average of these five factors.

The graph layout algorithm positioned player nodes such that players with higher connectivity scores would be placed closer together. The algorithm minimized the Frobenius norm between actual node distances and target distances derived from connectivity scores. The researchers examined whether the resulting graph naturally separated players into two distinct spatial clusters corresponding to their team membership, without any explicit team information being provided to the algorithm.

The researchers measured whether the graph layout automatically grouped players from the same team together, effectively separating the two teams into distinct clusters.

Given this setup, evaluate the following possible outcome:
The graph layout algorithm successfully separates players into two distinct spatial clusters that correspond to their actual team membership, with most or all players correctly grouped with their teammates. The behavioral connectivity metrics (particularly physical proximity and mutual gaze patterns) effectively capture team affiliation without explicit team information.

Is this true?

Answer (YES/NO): YES